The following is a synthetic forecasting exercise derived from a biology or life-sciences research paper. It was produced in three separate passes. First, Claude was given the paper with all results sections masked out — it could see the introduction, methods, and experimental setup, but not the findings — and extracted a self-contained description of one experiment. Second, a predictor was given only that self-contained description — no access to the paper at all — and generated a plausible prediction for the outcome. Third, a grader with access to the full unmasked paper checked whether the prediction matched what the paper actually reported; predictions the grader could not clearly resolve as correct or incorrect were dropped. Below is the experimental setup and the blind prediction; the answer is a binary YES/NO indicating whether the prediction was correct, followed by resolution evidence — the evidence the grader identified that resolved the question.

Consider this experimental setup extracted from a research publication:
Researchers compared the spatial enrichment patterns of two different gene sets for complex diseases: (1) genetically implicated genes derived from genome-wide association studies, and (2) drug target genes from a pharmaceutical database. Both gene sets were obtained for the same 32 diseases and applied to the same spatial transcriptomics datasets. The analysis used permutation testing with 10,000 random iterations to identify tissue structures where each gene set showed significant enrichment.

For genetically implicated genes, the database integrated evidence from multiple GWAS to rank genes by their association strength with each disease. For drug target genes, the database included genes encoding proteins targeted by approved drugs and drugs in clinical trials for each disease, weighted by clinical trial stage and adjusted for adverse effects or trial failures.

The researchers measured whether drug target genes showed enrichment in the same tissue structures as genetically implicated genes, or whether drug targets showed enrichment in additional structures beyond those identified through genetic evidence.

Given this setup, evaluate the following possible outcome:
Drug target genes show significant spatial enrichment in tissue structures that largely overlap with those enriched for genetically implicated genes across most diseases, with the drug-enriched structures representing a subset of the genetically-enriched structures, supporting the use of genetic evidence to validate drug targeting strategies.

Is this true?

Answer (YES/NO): NO